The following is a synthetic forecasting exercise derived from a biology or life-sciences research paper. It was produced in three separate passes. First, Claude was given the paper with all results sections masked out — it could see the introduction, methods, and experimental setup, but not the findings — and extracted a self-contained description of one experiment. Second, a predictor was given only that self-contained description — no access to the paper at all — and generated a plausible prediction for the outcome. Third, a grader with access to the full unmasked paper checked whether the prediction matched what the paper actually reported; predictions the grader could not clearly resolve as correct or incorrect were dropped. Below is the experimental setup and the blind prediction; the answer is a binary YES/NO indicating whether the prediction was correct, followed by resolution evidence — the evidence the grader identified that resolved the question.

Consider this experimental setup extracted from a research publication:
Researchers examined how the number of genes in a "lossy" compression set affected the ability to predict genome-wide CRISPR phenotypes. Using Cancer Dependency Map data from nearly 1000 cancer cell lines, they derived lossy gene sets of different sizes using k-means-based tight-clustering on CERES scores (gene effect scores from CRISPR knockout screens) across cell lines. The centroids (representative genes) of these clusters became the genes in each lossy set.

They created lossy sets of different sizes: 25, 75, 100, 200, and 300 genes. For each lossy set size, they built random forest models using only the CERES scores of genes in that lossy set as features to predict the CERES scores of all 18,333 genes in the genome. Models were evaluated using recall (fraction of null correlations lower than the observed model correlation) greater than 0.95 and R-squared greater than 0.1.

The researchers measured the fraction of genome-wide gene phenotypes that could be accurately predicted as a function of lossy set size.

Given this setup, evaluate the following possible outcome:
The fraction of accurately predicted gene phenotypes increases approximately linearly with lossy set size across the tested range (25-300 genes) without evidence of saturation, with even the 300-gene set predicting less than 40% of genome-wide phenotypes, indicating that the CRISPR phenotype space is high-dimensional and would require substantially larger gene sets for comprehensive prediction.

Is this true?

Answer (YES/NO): NO